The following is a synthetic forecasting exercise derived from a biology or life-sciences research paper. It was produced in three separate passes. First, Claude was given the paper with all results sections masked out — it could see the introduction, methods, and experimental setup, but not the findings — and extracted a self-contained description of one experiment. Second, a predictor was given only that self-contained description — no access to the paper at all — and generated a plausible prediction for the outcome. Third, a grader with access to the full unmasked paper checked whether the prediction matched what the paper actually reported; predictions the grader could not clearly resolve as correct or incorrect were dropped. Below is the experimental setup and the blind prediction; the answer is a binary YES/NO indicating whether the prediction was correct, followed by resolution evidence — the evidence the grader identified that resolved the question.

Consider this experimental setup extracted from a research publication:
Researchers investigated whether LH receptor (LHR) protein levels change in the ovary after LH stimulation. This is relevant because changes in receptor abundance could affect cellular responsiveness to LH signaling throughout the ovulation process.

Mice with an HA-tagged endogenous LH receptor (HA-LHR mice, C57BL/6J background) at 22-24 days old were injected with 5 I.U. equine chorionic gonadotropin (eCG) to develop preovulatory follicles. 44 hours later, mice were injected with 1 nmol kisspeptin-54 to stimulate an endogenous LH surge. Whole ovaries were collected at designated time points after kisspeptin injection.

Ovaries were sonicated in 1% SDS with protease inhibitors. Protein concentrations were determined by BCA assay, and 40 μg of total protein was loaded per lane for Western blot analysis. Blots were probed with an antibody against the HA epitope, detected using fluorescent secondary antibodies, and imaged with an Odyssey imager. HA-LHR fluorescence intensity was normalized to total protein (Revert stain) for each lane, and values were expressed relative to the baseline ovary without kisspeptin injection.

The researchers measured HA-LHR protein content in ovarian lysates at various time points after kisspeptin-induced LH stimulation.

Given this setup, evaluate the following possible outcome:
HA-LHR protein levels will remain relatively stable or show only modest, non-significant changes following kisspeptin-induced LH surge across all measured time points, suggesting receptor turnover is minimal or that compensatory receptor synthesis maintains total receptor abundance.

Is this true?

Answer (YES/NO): YES